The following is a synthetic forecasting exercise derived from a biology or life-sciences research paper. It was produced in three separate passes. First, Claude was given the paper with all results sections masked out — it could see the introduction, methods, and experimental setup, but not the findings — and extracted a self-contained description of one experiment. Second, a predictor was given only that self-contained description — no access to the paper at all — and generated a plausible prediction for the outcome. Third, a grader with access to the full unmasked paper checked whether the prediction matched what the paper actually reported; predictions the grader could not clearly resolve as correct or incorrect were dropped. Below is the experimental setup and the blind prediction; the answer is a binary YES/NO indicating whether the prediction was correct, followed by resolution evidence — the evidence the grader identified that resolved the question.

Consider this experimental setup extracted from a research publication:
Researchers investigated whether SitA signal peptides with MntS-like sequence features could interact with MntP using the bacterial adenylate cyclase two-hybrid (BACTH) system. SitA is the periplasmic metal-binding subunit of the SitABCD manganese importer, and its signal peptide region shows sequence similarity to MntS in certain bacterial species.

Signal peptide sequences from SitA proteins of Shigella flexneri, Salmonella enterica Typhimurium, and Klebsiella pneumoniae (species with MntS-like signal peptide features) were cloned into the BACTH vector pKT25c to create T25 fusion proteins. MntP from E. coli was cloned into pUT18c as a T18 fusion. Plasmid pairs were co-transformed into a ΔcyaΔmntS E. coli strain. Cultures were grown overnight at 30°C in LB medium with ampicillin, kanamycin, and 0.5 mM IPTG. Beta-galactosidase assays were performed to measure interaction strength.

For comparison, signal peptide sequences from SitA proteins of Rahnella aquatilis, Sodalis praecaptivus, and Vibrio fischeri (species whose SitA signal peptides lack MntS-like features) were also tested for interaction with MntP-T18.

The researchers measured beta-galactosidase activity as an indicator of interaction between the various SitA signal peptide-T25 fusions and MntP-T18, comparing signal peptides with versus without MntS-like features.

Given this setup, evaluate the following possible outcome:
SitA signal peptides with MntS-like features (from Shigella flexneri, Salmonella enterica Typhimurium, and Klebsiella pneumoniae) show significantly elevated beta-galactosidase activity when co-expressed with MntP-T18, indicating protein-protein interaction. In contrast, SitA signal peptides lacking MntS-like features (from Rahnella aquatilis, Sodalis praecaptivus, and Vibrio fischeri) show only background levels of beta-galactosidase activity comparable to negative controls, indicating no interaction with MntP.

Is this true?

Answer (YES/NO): NO